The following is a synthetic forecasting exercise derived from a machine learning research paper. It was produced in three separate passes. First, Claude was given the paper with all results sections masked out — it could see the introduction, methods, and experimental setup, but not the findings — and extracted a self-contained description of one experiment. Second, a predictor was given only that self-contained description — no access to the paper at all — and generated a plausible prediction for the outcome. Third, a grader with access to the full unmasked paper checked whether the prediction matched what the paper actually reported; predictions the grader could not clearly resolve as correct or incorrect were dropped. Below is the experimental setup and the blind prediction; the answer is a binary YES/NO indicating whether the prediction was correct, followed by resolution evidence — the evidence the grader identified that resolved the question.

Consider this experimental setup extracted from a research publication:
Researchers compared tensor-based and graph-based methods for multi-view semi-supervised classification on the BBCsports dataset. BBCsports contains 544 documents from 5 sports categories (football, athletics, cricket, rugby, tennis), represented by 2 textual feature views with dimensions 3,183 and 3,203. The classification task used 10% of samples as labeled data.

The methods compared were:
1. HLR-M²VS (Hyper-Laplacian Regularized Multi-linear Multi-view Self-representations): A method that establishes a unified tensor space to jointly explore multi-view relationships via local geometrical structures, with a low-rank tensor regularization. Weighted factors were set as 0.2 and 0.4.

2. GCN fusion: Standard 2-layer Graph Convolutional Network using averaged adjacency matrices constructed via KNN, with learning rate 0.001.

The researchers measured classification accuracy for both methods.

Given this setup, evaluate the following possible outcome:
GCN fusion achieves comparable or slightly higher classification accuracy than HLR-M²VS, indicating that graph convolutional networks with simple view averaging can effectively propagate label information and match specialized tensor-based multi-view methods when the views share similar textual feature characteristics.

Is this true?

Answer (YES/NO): YES